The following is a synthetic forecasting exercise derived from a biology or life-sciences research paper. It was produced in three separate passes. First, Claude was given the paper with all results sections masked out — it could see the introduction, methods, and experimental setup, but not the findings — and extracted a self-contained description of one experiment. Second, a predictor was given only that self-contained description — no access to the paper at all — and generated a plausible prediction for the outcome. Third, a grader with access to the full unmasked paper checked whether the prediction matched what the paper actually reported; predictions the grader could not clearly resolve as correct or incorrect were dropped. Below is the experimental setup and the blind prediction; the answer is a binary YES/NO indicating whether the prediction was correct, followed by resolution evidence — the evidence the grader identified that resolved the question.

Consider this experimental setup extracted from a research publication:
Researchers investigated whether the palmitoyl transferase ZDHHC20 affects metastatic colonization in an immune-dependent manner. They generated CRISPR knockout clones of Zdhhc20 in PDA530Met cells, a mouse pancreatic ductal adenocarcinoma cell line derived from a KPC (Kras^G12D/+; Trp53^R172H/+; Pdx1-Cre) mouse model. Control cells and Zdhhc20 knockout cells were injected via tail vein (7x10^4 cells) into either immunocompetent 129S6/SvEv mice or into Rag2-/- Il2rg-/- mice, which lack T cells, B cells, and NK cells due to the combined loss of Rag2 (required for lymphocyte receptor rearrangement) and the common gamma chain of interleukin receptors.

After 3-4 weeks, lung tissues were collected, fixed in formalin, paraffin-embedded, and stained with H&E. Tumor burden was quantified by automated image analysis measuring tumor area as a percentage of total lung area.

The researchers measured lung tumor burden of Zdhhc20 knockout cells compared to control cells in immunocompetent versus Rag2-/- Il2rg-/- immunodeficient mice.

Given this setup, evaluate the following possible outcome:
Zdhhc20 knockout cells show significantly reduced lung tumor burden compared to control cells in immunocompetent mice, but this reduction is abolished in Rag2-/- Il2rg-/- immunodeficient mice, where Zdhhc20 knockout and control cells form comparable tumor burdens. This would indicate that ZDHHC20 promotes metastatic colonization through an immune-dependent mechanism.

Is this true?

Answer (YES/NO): YES